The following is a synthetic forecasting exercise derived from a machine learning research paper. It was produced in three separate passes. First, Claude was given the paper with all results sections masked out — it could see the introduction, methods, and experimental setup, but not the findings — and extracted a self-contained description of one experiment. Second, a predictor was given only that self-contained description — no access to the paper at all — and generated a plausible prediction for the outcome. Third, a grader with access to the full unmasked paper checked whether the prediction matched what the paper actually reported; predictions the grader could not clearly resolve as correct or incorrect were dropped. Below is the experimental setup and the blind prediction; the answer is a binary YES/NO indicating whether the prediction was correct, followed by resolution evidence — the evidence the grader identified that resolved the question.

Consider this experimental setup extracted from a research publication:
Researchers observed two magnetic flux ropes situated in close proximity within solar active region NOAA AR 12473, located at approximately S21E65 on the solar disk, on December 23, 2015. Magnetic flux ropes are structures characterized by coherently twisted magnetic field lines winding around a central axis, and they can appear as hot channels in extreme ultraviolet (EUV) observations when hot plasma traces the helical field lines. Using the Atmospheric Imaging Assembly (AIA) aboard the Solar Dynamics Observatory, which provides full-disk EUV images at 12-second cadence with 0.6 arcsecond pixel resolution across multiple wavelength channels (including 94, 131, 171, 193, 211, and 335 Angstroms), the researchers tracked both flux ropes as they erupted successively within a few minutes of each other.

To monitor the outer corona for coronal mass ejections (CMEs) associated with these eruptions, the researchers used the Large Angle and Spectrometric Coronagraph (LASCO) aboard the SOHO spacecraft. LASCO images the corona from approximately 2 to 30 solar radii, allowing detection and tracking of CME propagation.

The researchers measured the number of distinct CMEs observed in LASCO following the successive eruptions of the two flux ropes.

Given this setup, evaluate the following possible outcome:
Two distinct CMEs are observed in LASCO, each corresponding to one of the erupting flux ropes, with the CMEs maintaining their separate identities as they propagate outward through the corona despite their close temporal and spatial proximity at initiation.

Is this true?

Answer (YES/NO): NO